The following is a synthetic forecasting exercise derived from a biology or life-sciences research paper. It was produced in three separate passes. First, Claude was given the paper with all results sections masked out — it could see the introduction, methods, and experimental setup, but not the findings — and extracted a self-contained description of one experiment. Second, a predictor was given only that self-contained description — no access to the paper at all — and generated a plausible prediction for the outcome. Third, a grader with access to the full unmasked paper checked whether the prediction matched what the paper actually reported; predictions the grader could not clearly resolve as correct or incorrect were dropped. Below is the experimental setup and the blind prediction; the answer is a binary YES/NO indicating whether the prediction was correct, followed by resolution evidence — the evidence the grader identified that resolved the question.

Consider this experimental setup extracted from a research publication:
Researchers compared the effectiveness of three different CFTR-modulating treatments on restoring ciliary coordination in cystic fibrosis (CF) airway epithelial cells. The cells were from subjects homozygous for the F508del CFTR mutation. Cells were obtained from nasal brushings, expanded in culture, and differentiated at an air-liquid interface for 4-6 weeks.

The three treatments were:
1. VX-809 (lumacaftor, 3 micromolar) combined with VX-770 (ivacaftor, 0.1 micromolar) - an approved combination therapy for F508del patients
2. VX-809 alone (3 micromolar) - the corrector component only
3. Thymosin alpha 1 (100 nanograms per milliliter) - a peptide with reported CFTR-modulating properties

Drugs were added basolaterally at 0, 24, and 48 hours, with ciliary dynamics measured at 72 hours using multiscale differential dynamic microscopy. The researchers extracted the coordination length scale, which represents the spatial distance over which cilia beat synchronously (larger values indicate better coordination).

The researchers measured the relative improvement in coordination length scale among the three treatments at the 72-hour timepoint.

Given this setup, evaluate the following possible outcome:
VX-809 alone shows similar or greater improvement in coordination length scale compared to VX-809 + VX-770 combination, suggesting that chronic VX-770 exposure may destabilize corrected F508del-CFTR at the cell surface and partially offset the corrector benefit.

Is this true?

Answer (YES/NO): NO